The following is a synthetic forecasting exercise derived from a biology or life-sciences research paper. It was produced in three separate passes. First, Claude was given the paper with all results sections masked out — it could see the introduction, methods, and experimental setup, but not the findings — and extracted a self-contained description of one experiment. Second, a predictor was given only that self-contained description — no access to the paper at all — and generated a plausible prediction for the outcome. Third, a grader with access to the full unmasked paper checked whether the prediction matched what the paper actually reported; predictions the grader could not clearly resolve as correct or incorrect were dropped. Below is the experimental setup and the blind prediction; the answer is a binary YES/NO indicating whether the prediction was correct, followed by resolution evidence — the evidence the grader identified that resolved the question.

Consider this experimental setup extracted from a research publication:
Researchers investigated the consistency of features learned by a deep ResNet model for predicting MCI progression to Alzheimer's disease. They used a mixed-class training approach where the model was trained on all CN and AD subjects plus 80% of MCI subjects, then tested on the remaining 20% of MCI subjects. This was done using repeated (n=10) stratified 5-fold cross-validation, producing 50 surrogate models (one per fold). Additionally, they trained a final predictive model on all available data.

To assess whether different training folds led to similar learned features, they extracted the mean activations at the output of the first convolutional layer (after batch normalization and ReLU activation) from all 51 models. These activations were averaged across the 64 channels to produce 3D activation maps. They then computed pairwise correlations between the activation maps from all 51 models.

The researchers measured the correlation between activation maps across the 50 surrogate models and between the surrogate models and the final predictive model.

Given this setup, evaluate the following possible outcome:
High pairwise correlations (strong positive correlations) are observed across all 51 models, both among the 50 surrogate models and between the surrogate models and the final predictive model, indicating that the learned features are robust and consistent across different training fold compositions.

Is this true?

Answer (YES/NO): YES